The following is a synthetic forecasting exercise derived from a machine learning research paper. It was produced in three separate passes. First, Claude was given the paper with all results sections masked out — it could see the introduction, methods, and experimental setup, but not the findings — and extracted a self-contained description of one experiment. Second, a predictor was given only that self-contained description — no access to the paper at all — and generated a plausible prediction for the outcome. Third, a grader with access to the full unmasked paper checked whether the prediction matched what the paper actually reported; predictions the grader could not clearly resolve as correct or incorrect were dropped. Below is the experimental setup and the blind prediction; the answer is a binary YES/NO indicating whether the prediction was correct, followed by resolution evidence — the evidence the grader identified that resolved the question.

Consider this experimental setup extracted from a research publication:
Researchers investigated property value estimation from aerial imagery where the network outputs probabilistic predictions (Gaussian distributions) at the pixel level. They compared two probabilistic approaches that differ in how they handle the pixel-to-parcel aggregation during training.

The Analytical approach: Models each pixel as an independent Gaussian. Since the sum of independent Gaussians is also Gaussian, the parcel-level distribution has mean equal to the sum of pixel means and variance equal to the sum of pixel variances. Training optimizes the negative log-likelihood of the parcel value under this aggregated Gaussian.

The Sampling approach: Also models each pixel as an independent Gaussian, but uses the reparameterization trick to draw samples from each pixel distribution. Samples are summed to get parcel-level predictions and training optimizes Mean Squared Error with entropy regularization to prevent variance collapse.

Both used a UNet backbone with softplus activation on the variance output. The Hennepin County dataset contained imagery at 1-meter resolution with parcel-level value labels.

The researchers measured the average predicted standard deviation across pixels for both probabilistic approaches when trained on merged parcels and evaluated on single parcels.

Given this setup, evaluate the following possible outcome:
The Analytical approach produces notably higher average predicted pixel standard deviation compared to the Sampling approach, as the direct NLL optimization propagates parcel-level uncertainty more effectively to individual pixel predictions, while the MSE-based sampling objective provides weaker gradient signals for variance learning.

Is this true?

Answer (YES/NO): YES